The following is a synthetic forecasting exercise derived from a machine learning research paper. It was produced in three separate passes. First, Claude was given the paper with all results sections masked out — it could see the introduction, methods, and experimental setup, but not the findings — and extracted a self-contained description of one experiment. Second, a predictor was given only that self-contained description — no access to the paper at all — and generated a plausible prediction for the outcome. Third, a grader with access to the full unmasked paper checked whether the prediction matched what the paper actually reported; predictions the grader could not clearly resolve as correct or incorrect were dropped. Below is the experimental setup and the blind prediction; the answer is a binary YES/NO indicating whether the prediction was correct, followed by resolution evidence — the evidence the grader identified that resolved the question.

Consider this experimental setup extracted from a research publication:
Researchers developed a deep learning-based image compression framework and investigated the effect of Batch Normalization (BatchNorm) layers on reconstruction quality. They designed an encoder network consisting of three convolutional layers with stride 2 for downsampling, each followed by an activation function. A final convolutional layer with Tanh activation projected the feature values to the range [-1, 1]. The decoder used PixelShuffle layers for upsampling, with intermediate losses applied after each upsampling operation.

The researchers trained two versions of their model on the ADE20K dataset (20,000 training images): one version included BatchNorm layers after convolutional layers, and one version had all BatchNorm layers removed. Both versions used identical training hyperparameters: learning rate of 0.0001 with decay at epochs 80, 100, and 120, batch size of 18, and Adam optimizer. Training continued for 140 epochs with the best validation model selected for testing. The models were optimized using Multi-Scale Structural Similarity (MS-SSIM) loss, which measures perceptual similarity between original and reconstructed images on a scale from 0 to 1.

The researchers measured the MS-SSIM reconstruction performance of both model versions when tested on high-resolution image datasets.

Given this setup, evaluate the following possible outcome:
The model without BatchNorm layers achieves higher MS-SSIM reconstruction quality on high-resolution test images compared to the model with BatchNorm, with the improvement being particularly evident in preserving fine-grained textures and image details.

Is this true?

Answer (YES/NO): NO